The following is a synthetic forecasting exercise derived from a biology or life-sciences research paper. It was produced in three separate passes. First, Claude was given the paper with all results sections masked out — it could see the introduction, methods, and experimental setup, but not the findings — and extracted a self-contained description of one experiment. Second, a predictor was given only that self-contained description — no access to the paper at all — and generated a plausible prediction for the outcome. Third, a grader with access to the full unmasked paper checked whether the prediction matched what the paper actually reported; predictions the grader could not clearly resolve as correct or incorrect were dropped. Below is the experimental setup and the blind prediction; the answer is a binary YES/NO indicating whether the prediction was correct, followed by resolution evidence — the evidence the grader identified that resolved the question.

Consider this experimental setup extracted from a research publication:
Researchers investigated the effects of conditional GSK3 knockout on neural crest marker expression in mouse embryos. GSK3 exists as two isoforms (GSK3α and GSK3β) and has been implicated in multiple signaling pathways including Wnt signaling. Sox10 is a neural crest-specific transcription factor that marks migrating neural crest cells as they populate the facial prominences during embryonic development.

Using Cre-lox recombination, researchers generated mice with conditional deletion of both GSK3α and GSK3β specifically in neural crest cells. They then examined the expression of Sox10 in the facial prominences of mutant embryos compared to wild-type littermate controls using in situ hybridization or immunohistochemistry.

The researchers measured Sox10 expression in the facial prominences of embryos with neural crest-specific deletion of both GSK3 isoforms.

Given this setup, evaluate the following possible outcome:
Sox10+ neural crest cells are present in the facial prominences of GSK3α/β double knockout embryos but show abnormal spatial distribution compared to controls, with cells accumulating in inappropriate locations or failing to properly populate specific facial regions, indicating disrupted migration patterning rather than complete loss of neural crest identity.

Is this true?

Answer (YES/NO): NO